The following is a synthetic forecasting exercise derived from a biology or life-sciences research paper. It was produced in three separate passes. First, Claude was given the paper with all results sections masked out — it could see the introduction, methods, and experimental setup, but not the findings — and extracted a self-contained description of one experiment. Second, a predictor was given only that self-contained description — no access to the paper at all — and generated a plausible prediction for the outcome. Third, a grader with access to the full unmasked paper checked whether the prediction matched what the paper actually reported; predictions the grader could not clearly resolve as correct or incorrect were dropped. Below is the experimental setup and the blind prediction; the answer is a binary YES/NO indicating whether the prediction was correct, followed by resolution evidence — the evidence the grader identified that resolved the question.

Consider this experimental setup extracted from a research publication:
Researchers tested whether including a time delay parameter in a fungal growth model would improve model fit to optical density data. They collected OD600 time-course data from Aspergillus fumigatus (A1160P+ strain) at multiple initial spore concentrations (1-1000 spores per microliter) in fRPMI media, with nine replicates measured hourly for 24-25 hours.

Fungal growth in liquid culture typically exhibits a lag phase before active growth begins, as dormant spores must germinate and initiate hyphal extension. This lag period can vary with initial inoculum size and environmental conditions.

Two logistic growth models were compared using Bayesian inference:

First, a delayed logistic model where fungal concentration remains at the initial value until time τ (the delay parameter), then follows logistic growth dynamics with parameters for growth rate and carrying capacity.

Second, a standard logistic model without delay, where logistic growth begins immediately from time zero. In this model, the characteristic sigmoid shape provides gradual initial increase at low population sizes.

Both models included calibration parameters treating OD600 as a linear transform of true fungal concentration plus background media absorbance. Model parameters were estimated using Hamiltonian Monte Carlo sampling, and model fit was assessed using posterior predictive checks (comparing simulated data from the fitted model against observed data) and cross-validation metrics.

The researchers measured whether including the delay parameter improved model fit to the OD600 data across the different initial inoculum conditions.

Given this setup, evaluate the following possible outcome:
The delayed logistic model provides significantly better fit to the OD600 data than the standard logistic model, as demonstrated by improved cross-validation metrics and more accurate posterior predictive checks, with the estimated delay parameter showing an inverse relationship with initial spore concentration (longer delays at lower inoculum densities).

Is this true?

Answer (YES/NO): NO